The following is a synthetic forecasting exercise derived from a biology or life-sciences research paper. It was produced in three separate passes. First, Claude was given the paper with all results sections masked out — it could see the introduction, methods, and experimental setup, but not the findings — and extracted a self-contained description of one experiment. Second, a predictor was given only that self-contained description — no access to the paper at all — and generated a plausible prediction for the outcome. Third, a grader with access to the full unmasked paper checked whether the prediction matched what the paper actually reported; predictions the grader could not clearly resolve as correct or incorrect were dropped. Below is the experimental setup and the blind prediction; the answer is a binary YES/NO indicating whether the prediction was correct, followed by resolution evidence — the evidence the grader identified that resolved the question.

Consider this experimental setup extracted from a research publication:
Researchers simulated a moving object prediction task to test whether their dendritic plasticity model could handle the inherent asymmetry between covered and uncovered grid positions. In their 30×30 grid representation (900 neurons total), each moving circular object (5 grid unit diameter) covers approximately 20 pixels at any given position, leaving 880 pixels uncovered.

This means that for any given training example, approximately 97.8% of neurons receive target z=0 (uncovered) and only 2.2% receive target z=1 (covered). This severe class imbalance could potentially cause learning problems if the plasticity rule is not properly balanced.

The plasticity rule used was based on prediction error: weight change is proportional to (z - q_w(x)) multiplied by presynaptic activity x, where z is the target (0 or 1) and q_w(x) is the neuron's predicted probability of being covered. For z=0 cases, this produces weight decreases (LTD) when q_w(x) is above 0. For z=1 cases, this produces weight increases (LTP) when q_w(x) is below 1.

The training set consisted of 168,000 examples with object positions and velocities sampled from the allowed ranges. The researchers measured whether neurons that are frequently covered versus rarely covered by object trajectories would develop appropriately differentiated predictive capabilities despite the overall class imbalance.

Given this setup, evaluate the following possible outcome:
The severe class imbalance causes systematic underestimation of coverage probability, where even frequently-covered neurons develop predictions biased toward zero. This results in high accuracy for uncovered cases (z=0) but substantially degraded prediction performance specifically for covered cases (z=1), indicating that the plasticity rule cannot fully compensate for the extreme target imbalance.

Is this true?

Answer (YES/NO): NO